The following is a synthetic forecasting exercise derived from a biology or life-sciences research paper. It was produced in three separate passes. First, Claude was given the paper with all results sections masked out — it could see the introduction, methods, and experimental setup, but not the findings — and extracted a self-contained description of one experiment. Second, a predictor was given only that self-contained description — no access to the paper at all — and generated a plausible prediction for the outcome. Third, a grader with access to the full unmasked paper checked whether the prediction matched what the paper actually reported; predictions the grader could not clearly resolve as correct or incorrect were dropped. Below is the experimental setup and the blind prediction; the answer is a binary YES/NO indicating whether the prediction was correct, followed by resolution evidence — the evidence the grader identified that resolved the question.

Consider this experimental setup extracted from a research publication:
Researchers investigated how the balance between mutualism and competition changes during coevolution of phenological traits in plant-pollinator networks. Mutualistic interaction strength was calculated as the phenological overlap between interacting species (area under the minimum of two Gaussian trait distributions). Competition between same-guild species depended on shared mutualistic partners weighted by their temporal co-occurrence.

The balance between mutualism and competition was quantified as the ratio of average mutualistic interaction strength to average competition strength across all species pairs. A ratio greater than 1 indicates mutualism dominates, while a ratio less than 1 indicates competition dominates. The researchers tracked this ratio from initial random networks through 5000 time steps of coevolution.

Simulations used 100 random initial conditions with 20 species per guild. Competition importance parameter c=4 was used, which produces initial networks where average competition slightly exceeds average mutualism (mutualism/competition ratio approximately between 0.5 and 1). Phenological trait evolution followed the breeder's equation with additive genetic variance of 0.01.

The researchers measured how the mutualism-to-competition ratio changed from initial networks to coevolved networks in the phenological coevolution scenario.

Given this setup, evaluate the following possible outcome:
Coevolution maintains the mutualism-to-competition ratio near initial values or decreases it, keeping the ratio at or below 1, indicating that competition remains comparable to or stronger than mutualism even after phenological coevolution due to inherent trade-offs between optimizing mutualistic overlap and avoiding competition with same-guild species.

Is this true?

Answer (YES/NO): NO